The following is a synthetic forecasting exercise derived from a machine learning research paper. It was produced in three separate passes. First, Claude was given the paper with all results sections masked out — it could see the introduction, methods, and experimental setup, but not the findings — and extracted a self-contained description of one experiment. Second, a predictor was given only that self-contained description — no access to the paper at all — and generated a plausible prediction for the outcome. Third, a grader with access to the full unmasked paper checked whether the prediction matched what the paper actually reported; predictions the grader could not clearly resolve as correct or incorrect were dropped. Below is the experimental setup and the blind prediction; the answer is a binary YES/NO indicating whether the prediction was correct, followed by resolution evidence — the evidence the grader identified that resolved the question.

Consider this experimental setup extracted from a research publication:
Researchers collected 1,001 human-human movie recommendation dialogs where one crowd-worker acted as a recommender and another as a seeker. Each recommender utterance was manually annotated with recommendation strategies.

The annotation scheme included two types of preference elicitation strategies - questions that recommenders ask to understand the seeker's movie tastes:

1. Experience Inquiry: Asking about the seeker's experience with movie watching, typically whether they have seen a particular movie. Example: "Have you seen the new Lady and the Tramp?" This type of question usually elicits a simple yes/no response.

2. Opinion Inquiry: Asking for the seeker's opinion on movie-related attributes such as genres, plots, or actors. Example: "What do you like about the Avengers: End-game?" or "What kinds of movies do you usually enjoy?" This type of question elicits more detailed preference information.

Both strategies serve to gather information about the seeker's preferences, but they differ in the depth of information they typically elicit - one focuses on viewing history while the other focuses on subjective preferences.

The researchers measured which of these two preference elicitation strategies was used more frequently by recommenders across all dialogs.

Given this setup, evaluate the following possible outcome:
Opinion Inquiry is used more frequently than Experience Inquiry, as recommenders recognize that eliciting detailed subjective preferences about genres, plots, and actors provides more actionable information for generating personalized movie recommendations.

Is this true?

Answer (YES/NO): YES